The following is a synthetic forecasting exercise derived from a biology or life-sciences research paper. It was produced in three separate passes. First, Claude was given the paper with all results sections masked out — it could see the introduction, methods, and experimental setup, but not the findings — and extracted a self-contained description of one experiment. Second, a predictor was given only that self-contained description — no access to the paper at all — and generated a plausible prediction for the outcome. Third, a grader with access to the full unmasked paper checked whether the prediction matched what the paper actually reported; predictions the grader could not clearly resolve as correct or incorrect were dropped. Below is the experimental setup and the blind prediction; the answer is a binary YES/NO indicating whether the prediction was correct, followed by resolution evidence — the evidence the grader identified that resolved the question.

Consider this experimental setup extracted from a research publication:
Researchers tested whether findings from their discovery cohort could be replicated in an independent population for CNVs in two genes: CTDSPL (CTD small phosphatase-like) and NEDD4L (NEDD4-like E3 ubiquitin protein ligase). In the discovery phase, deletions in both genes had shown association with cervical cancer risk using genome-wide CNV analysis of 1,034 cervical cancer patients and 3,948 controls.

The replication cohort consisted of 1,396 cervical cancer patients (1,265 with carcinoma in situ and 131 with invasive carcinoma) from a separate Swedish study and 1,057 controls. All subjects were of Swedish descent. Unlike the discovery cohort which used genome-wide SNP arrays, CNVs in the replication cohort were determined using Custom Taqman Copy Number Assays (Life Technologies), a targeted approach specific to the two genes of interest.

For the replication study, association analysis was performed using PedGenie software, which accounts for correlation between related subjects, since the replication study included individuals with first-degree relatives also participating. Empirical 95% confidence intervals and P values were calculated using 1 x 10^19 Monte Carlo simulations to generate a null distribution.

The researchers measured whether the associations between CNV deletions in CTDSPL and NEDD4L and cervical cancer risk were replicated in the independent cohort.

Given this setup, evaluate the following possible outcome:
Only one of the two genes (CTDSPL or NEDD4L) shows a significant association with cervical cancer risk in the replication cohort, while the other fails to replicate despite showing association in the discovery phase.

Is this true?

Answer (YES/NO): YES